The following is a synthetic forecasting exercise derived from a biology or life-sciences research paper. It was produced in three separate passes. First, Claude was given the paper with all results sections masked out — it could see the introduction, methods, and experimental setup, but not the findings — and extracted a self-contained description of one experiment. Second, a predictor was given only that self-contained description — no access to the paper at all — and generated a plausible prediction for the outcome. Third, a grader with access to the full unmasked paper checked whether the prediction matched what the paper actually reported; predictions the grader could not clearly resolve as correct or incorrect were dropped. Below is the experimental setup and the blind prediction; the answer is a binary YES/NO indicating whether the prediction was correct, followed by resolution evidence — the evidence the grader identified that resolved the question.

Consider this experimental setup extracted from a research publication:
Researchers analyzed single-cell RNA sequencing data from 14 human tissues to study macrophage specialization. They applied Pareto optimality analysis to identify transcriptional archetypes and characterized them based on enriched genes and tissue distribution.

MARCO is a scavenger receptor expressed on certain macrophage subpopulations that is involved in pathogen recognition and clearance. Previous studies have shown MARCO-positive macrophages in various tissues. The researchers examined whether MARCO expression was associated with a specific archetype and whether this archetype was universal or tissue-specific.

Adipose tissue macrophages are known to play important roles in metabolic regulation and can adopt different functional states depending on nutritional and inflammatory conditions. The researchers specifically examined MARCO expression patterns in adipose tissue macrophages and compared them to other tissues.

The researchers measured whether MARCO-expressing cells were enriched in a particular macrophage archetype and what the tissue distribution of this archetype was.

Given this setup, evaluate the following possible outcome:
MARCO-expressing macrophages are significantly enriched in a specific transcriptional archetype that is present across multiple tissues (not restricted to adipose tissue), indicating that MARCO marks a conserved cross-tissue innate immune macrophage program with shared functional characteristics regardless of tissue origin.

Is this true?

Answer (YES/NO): NO